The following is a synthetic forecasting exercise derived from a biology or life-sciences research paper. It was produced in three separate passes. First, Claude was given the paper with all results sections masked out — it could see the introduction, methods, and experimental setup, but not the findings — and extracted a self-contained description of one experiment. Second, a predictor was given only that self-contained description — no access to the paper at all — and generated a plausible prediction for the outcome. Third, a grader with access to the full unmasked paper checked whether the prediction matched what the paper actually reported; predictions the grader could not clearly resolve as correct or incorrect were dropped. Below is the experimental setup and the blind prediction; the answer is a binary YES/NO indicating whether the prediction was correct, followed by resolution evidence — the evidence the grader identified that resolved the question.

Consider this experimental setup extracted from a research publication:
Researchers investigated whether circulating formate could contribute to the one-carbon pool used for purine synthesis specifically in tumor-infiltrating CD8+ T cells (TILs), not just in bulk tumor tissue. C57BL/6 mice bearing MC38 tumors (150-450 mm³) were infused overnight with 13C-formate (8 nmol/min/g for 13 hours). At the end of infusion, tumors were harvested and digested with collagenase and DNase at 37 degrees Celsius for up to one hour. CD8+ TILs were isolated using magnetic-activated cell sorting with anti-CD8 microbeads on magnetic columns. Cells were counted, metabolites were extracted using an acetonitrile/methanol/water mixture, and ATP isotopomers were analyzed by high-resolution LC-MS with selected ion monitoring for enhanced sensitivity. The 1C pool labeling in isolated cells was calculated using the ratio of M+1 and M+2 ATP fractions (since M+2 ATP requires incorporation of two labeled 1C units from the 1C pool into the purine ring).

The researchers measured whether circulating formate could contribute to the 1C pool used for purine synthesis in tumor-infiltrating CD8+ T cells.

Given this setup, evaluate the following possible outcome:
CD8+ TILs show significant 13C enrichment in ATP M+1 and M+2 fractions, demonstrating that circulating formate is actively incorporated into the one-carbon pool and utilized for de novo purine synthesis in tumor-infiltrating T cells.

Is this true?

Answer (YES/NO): YES